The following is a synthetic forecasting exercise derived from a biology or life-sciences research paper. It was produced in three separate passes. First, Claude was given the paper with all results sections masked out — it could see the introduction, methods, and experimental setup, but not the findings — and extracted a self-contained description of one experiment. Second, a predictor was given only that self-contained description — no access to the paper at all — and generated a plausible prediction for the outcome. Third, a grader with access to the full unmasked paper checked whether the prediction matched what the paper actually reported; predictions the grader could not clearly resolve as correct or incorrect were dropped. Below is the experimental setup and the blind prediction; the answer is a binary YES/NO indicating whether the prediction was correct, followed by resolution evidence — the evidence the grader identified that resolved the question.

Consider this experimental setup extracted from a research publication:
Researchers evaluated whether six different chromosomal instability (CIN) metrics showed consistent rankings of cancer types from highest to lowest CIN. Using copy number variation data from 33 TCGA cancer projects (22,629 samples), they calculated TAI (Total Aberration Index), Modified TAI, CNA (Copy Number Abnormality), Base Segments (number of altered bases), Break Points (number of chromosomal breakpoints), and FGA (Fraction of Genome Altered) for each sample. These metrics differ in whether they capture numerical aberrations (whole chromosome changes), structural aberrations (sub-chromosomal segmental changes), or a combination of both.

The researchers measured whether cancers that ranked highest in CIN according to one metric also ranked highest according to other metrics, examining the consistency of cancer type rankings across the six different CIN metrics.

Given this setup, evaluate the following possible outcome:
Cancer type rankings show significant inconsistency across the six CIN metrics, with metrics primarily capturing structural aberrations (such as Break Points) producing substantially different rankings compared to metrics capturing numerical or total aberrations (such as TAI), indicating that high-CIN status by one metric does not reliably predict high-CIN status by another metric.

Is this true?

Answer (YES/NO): YES